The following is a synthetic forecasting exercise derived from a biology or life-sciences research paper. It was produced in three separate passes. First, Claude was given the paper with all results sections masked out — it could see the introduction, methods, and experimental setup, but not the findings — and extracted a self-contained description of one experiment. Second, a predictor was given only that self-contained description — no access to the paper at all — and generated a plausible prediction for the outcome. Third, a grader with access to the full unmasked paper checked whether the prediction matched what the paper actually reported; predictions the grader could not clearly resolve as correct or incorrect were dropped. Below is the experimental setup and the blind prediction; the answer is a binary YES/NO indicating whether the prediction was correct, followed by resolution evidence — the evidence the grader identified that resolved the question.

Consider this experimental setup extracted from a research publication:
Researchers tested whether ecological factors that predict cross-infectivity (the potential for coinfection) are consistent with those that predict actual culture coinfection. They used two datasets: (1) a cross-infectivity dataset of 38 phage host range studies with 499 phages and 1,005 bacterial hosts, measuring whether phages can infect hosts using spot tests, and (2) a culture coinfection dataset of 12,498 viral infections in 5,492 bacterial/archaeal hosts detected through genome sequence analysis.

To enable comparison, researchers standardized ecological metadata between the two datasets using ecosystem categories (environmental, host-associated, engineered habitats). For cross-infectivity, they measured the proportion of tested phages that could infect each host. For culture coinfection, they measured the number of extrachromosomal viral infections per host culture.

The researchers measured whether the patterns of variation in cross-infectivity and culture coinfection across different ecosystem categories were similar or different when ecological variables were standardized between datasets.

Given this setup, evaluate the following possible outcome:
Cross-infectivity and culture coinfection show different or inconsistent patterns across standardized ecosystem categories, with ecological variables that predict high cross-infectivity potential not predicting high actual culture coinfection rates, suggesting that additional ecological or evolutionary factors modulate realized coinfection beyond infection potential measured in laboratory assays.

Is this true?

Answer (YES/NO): NO